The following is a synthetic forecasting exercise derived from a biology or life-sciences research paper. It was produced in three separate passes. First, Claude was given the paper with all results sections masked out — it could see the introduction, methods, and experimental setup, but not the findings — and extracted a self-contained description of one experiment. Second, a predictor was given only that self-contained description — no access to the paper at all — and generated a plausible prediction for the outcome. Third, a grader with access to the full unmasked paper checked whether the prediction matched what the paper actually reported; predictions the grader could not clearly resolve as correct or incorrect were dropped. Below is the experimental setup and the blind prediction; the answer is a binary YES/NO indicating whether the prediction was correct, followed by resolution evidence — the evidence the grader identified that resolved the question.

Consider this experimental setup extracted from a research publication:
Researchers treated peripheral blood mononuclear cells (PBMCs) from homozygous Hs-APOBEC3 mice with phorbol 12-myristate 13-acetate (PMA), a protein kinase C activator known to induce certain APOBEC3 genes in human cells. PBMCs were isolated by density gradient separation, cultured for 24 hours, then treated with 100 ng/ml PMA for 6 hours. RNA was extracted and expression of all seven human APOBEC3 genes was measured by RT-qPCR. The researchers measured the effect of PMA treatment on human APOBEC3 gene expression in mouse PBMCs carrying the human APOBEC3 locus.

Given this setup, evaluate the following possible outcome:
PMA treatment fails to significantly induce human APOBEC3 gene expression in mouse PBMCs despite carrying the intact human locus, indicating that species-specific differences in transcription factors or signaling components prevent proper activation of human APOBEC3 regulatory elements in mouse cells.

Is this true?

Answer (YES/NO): NO